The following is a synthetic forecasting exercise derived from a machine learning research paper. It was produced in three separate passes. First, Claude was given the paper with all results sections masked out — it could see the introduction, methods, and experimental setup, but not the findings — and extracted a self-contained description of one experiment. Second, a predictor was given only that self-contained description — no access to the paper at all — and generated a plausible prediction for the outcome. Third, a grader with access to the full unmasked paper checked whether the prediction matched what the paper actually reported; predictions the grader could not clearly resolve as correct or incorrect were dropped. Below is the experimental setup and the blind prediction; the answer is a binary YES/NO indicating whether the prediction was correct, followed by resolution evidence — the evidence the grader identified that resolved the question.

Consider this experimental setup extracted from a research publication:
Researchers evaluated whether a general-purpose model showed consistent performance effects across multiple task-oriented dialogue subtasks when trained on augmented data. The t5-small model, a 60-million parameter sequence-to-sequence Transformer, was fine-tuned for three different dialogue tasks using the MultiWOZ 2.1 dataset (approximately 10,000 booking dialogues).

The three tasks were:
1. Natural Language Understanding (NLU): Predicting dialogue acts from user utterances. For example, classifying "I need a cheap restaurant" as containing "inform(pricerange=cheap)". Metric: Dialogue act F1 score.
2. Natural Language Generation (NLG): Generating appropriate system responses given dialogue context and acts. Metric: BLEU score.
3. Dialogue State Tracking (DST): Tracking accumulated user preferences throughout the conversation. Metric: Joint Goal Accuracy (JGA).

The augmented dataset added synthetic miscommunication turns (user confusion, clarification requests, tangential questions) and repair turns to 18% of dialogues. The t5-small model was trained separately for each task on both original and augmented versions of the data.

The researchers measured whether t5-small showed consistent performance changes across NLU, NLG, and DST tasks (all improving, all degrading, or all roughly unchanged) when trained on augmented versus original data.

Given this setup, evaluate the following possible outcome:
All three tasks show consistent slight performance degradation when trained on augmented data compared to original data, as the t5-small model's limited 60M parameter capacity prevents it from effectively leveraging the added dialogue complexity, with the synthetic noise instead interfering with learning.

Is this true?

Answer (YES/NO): NO